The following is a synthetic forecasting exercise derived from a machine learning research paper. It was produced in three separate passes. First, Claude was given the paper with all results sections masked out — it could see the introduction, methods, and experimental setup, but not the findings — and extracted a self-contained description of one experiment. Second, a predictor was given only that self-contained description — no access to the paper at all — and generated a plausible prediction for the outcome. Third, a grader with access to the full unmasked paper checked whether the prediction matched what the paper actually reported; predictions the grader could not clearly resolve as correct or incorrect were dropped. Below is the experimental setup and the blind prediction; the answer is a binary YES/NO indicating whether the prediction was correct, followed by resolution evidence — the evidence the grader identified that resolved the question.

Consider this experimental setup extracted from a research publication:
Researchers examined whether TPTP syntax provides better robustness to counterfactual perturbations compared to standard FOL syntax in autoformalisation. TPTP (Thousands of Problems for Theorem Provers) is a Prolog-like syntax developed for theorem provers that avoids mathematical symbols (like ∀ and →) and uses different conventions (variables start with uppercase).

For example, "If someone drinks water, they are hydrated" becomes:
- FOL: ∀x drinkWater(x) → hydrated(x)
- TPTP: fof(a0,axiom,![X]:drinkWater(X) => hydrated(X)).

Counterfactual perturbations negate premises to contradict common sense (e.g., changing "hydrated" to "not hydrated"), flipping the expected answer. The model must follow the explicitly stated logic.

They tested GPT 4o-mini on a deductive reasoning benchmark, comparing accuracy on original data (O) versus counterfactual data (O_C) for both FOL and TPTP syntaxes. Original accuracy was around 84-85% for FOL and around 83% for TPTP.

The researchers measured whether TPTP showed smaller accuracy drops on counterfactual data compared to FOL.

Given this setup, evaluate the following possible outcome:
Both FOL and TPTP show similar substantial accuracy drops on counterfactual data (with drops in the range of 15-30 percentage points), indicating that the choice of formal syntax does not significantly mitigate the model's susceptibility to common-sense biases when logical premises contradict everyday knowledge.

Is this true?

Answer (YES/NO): NO